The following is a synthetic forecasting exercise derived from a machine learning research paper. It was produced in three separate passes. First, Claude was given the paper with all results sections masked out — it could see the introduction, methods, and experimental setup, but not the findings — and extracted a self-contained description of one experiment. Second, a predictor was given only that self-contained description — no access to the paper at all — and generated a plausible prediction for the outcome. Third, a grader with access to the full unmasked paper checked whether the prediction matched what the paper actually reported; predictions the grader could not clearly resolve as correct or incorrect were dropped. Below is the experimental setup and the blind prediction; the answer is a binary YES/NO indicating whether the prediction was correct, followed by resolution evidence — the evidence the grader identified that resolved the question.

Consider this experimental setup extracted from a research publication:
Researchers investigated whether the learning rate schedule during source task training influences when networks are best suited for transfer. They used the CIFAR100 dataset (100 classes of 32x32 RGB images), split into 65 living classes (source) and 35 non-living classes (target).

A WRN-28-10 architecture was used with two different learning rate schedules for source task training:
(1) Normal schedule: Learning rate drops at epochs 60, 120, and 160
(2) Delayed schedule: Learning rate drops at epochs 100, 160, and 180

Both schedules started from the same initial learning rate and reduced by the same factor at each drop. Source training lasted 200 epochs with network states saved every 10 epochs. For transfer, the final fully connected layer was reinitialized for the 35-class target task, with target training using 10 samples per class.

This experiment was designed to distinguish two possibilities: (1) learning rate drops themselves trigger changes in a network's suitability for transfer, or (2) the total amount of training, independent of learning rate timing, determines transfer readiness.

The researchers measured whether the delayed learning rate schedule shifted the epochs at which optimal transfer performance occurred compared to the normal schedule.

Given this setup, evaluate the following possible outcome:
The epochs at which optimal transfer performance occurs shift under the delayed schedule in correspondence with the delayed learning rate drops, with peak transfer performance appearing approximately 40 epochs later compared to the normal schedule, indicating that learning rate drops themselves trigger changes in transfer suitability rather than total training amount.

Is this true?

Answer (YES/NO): YES